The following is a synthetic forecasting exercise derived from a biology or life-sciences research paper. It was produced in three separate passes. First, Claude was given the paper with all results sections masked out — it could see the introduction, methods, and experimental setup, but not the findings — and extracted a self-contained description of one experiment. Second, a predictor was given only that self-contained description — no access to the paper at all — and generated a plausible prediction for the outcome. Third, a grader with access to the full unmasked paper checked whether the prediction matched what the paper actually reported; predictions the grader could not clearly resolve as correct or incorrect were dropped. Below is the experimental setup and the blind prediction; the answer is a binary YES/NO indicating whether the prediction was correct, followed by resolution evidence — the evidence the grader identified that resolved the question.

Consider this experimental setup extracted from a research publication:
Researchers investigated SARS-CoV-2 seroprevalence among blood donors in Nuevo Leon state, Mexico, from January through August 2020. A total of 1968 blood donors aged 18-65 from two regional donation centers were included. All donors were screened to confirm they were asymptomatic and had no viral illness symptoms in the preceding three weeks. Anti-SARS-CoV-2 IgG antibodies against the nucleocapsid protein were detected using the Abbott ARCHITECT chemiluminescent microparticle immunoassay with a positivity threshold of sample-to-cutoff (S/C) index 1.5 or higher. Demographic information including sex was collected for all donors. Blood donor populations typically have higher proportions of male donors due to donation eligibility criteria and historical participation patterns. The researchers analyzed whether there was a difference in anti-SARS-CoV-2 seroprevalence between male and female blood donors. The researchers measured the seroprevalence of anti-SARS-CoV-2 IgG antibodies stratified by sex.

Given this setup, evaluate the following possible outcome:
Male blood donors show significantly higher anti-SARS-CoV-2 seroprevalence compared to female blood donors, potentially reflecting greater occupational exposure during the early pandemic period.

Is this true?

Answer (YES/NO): NO